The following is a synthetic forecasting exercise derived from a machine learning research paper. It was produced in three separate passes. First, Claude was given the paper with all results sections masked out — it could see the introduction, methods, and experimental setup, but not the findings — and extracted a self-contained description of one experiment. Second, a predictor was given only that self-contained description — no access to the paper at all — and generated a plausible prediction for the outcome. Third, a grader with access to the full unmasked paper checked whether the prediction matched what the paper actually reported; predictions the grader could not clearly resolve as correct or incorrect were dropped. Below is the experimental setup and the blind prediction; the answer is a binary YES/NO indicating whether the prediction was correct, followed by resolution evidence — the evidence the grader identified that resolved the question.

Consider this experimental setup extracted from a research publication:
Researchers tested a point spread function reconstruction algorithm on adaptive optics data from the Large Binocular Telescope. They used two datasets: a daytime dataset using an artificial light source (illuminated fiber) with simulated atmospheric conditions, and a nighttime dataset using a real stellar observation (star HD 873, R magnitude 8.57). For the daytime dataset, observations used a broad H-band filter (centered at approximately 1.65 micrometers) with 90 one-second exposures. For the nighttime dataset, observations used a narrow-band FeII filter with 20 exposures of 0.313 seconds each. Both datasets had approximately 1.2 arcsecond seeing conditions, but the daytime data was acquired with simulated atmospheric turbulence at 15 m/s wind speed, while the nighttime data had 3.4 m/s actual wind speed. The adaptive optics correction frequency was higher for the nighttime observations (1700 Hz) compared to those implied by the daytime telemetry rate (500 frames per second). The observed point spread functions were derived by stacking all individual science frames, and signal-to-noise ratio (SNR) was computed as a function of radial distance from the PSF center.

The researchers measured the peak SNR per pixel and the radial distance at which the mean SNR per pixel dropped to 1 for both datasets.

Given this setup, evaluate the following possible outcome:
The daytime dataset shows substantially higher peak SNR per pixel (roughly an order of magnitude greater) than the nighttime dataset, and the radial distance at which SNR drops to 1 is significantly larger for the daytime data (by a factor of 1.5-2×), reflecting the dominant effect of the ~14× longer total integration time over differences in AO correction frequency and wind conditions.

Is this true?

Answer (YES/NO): NO